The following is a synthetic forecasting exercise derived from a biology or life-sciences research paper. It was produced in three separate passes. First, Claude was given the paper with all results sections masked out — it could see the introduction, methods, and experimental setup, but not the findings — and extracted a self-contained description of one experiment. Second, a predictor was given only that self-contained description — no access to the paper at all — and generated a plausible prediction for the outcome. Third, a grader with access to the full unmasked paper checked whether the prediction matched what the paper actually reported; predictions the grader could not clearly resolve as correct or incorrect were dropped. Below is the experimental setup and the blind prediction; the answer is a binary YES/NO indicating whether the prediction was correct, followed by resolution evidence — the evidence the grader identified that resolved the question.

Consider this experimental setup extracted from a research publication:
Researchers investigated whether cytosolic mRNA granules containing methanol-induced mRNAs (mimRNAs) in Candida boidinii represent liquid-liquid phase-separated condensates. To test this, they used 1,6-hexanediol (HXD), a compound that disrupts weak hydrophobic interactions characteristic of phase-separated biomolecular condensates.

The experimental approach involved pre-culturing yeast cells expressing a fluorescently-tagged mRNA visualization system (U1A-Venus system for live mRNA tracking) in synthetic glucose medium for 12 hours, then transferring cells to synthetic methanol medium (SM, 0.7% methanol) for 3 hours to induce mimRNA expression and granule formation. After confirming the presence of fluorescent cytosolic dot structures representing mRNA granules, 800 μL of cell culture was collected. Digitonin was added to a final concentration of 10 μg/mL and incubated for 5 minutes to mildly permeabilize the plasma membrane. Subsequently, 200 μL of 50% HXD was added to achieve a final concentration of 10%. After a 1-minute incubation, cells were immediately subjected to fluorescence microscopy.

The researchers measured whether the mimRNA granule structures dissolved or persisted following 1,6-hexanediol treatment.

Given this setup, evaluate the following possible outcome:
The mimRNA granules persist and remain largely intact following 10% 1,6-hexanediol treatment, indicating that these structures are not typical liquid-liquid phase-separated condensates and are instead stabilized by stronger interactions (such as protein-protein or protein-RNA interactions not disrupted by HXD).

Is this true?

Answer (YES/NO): NO